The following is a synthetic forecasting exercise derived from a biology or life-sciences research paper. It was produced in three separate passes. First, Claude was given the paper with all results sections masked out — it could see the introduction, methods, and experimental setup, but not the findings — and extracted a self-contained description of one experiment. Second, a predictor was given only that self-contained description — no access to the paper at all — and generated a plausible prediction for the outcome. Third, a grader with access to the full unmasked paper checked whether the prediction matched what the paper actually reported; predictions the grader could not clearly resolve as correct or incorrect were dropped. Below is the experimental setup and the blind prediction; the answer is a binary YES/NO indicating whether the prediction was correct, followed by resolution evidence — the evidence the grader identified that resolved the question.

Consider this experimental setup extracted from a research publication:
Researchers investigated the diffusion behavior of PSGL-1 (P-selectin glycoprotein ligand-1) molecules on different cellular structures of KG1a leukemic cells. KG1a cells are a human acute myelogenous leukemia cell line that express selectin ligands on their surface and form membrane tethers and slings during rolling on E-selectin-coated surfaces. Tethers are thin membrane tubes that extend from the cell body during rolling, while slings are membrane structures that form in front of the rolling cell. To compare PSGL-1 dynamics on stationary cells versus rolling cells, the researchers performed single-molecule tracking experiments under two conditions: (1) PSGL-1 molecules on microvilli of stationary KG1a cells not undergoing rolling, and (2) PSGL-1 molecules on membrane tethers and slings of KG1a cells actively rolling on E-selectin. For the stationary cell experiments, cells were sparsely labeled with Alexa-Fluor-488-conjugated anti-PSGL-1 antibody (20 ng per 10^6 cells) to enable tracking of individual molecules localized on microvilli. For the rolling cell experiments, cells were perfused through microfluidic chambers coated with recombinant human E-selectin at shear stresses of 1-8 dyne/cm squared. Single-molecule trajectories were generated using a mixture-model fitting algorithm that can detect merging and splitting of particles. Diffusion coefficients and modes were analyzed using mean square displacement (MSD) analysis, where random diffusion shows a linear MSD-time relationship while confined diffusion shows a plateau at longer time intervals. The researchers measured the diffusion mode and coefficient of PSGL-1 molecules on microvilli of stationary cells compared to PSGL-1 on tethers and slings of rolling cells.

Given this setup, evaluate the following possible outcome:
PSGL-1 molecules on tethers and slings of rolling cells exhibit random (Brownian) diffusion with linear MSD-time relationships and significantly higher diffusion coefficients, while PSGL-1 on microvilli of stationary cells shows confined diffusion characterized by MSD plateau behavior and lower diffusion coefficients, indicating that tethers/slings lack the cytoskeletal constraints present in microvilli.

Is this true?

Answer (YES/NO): YES